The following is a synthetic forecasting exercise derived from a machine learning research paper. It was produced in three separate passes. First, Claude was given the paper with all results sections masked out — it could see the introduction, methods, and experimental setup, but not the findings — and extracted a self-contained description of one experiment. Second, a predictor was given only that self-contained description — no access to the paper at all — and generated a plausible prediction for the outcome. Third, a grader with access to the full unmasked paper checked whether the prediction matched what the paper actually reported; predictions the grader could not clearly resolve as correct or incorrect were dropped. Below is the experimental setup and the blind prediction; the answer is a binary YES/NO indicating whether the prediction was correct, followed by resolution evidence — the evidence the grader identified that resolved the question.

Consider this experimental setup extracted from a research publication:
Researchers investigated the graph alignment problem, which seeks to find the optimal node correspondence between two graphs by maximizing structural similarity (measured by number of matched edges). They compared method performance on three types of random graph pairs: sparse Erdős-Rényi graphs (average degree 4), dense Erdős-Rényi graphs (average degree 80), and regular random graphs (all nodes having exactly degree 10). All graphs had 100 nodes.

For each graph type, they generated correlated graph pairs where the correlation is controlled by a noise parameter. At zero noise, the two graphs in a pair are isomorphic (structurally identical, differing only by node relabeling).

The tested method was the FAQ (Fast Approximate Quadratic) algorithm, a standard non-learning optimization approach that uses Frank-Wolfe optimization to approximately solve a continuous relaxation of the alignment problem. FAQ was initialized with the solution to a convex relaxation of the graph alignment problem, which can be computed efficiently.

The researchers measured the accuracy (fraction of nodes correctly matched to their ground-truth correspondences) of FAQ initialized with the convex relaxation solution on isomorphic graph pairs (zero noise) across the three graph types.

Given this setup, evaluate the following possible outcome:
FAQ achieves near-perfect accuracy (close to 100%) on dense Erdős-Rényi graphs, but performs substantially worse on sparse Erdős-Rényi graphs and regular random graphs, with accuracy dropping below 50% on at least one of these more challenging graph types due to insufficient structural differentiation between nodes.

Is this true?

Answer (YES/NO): NO